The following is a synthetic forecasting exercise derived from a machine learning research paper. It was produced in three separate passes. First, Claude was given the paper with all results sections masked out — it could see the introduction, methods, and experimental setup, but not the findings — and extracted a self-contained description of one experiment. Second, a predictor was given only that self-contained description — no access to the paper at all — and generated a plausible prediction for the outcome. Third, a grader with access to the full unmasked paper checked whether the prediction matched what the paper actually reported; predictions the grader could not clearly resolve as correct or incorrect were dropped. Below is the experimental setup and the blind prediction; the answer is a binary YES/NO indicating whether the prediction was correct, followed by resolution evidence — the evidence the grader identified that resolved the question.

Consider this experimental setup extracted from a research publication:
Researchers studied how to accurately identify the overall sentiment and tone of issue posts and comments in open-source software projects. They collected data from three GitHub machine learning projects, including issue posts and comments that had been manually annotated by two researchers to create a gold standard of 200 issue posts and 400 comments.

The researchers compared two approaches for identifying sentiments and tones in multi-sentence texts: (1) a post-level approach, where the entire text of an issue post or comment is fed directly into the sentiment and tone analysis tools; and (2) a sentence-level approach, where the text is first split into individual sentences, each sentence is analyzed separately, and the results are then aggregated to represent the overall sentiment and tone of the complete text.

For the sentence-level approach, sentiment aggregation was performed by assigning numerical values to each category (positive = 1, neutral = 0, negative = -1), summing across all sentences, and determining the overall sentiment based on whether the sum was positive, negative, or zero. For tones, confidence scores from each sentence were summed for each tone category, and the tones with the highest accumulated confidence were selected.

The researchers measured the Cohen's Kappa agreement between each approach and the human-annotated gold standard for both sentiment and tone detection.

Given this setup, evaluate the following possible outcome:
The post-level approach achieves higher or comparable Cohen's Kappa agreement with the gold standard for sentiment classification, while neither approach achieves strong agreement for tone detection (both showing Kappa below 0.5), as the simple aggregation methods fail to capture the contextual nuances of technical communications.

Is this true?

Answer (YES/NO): NO